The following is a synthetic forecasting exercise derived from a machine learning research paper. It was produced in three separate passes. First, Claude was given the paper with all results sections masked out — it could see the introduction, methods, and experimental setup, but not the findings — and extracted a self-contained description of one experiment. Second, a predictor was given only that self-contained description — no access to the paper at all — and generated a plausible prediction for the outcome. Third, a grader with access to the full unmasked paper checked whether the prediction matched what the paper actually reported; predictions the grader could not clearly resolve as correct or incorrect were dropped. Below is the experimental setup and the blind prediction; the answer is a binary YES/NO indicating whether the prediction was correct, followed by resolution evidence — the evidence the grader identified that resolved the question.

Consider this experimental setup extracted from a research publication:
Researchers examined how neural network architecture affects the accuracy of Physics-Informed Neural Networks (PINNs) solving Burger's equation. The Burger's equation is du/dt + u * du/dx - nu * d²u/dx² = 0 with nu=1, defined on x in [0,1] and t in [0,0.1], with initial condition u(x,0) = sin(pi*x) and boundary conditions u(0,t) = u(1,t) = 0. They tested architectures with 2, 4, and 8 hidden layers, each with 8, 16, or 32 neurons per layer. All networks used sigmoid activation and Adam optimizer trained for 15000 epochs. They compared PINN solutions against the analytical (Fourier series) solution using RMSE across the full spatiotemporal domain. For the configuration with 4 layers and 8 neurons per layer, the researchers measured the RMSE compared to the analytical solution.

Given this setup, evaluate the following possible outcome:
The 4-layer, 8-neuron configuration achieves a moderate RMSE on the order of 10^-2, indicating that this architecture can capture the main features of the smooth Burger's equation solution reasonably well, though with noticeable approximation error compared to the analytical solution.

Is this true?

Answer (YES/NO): YES